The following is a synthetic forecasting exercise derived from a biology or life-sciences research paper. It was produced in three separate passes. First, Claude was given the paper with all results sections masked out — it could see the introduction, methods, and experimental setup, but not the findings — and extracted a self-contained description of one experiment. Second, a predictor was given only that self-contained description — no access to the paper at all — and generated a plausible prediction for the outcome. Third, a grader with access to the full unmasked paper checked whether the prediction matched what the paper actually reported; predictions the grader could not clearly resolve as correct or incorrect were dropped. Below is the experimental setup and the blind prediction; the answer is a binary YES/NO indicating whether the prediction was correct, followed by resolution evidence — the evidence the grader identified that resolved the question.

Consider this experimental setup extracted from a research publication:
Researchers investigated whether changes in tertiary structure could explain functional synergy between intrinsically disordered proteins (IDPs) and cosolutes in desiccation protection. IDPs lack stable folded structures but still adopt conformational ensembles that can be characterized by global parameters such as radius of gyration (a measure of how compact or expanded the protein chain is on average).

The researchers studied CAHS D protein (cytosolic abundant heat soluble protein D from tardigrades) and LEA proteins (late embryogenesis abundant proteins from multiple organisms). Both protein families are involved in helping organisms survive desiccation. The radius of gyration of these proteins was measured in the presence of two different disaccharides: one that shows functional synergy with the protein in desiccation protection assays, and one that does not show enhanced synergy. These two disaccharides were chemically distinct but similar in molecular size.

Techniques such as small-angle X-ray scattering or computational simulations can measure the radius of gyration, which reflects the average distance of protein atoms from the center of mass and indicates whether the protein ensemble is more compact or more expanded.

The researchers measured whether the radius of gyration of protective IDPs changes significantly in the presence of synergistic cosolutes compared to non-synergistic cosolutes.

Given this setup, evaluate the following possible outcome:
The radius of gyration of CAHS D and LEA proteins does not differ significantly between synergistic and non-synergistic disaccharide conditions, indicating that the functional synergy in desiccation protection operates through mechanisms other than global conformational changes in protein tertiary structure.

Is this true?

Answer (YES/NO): NO